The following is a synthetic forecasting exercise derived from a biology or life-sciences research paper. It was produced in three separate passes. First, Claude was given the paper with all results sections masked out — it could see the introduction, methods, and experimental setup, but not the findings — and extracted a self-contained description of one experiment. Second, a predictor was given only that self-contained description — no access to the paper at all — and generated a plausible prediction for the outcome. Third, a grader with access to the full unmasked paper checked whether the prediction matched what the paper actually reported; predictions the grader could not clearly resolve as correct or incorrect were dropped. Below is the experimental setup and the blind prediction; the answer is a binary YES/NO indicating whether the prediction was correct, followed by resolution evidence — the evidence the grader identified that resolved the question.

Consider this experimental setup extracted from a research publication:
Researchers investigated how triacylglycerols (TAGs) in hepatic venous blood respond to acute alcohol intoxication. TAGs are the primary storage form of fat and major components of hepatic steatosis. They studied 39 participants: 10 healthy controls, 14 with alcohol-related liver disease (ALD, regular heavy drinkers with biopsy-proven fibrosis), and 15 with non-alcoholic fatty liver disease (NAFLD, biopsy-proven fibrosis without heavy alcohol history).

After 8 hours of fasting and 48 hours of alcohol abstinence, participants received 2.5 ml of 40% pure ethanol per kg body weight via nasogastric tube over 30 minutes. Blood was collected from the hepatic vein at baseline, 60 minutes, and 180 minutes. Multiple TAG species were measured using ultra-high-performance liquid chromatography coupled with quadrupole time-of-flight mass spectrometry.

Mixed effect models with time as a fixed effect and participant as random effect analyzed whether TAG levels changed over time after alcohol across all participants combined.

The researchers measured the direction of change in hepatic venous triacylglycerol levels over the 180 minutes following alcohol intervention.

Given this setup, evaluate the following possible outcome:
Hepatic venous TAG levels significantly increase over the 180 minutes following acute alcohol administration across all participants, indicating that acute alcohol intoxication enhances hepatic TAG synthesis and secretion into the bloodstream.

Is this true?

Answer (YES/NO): NO